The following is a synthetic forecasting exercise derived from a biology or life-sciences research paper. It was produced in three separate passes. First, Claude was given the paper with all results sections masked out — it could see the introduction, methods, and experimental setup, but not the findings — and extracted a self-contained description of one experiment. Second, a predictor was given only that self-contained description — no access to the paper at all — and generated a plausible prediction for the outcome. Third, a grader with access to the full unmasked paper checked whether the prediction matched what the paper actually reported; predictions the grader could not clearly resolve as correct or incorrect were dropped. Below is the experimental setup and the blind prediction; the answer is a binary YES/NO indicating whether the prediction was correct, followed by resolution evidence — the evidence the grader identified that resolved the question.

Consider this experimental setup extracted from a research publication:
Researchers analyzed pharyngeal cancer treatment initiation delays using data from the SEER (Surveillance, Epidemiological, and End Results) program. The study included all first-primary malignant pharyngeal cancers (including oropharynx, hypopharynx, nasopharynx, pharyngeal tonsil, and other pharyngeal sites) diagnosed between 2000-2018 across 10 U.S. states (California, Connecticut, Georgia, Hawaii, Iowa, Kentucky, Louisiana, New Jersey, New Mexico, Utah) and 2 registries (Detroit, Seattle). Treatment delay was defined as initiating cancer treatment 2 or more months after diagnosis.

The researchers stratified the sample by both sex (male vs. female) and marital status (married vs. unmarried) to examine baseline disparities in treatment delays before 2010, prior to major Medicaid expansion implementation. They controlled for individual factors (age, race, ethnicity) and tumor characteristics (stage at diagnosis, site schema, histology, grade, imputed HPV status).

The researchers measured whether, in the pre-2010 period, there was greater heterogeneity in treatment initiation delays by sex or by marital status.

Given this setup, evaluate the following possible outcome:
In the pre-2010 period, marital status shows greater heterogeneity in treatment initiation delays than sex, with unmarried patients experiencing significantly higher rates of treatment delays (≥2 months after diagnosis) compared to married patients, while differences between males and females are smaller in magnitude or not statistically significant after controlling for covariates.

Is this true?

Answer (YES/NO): YES